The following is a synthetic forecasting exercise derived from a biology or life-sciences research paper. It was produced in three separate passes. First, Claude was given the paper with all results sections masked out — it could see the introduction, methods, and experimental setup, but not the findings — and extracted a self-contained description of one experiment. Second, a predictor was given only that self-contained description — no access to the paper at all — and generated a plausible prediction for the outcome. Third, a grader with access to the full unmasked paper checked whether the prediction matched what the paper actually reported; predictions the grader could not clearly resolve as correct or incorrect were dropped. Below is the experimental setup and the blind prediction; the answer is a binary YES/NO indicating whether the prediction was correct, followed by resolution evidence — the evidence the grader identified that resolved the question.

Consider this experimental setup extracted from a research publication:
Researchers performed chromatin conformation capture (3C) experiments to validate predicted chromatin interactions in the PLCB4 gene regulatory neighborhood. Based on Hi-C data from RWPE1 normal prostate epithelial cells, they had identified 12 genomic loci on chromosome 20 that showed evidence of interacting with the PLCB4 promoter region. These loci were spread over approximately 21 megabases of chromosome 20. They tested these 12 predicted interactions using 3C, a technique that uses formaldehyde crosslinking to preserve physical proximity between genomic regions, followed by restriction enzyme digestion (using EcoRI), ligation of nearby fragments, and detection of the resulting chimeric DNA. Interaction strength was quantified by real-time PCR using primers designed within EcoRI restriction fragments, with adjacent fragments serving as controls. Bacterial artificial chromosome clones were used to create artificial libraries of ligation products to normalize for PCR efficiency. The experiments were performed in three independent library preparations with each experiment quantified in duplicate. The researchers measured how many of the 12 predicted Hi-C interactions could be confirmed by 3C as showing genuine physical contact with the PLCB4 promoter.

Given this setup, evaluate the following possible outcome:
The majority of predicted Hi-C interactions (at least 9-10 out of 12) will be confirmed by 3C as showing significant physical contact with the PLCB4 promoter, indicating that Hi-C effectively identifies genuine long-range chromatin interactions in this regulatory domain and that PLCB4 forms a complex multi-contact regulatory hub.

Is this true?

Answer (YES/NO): NO